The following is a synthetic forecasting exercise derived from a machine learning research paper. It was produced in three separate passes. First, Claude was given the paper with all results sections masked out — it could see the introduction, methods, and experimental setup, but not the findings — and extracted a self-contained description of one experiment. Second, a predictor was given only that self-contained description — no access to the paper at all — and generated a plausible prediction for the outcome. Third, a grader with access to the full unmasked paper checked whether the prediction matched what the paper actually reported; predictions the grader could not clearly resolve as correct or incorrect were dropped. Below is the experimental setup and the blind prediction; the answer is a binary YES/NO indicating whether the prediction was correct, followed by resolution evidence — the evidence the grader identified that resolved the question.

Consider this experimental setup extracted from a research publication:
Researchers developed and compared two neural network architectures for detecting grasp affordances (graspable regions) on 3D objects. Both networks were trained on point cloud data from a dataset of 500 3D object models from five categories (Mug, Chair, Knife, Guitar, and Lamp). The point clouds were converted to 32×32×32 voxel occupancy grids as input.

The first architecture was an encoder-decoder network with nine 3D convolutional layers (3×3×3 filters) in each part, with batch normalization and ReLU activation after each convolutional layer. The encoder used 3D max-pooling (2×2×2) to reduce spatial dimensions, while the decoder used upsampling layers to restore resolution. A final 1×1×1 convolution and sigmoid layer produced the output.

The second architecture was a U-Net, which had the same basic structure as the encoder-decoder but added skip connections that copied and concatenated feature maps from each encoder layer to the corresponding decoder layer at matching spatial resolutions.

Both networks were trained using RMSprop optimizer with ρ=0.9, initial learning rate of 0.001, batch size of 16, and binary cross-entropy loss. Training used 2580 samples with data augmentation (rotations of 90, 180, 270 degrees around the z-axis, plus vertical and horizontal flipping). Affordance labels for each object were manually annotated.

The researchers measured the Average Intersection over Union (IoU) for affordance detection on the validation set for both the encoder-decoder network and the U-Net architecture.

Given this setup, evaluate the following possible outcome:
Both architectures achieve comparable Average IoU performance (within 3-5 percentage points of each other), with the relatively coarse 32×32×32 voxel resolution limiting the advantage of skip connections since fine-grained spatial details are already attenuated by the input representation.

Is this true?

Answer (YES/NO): NO